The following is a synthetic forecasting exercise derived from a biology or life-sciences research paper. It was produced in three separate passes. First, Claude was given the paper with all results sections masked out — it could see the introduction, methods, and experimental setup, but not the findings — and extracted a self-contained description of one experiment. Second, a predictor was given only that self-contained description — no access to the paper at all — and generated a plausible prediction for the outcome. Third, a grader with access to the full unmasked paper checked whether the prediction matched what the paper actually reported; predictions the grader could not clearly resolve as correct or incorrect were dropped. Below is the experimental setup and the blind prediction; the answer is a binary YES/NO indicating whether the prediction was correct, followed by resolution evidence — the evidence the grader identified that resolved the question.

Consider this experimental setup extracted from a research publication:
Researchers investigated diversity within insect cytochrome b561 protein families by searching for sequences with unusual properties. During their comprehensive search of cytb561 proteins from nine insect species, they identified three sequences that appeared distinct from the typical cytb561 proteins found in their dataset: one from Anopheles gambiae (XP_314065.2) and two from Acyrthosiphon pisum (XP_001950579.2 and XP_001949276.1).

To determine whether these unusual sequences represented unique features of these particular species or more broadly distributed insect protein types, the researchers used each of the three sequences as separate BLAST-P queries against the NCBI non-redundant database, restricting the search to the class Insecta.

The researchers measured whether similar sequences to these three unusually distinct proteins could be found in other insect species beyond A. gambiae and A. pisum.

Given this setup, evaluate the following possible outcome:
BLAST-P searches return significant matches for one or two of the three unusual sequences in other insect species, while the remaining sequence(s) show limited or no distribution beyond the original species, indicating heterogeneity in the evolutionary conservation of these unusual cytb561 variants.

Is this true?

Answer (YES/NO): YES